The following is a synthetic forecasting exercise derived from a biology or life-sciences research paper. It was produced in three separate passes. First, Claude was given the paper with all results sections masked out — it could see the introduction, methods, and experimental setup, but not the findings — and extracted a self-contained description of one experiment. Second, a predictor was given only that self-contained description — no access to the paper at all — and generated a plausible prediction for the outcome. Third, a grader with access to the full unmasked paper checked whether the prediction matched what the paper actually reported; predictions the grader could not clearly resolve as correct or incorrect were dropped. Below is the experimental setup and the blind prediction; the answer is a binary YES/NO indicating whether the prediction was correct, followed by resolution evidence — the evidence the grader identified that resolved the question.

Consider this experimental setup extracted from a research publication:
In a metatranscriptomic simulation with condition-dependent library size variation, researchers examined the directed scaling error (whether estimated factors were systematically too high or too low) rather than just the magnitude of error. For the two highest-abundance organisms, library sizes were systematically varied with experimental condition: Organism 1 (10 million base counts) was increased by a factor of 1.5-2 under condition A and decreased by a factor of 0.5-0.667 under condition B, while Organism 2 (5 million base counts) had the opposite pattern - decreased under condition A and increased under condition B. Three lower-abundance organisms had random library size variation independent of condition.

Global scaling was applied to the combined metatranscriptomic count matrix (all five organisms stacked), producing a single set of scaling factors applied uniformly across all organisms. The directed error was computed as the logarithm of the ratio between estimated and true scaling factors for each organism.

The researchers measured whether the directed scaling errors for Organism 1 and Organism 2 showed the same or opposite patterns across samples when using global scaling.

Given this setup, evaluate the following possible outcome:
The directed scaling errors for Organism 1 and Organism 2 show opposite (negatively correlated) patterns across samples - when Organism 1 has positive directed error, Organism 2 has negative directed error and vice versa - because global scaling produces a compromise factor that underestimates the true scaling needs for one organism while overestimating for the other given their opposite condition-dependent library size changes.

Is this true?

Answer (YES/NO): YES